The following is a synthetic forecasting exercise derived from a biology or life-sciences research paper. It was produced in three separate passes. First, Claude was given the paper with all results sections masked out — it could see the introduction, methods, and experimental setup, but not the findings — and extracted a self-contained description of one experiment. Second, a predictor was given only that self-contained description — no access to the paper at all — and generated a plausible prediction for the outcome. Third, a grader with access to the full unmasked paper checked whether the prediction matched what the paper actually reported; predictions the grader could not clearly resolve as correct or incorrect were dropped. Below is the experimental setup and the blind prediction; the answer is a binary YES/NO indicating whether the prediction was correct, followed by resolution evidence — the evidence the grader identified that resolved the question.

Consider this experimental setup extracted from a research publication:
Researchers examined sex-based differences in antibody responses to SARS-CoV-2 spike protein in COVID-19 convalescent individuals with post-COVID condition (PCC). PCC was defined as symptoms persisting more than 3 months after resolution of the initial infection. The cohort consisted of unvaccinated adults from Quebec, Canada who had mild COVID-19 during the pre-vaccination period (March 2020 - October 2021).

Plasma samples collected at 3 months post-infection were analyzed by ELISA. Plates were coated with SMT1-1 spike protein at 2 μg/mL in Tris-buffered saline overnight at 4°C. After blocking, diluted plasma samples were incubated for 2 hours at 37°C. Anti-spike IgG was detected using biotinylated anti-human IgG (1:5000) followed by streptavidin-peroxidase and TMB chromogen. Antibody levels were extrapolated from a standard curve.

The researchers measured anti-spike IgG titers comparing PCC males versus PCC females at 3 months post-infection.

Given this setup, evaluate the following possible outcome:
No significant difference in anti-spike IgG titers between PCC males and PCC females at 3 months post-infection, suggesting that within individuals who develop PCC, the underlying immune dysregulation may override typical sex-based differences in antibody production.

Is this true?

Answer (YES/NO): YES